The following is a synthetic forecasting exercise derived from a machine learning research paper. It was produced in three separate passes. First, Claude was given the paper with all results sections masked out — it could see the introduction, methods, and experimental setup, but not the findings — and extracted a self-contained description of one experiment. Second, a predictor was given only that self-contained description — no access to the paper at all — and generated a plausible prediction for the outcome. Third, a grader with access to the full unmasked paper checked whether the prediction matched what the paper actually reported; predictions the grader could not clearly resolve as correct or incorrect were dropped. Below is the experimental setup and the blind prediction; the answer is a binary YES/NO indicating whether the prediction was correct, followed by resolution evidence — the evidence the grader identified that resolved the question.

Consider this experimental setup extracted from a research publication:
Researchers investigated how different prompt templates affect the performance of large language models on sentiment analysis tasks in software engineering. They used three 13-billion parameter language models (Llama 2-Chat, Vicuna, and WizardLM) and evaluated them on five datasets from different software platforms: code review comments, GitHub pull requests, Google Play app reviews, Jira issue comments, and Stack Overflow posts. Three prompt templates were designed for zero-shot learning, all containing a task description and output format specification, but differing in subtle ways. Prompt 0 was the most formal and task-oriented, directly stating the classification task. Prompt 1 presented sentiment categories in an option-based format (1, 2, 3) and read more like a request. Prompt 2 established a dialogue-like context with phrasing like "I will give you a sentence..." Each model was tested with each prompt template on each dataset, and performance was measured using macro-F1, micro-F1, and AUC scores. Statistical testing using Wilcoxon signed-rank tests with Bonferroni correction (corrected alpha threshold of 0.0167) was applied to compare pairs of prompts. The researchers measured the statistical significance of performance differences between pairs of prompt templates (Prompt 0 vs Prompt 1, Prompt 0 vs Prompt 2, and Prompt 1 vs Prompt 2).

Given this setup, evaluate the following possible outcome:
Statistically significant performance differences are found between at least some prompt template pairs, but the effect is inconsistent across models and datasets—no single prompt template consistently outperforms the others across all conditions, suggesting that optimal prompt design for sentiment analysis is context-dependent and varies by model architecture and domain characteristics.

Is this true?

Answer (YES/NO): YES